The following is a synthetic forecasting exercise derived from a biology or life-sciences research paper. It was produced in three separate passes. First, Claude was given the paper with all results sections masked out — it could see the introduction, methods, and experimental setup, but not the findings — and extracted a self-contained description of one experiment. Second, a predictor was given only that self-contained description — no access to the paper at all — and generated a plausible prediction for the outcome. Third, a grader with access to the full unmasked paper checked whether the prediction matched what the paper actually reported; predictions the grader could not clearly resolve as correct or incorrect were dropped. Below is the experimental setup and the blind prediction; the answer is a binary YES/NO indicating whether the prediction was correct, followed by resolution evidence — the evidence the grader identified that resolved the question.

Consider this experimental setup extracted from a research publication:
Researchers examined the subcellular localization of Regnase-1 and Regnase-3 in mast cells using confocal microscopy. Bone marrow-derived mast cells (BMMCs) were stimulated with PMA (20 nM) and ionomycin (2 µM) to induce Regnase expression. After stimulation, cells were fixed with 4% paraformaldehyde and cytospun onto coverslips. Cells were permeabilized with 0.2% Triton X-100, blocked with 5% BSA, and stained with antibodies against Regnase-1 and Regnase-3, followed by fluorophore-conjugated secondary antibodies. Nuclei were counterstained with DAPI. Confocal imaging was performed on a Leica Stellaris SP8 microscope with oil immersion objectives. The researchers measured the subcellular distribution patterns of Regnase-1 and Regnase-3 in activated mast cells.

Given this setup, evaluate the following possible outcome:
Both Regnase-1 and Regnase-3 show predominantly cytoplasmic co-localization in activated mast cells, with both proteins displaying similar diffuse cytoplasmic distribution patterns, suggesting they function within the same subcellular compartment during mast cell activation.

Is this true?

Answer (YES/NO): NO